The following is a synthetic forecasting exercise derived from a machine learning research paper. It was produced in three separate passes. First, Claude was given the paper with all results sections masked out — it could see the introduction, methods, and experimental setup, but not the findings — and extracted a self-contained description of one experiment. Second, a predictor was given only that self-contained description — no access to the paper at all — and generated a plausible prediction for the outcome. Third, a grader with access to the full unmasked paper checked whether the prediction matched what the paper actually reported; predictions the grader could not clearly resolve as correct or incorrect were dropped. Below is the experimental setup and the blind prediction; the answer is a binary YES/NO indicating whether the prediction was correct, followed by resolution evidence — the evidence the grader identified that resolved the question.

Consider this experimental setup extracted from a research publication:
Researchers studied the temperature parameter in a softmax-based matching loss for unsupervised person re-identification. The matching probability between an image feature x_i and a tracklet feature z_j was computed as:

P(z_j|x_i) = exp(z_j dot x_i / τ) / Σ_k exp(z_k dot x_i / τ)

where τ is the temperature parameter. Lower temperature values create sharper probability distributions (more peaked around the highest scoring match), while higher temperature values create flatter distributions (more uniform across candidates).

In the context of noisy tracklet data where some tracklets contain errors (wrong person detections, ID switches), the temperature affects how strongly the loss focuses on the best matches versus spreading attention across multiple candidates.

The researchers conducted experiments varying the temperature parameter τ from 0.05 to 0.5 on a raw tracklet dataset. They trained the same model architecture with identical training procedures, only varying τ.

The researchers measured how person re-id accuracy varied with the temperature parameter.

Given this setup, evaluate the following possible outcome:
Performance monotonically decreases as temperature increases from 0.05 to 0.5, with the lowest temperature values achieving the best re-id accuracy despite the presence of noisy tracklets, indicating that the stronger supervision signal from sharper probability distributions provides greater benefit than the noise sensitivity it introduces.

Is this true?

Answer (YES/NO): NO